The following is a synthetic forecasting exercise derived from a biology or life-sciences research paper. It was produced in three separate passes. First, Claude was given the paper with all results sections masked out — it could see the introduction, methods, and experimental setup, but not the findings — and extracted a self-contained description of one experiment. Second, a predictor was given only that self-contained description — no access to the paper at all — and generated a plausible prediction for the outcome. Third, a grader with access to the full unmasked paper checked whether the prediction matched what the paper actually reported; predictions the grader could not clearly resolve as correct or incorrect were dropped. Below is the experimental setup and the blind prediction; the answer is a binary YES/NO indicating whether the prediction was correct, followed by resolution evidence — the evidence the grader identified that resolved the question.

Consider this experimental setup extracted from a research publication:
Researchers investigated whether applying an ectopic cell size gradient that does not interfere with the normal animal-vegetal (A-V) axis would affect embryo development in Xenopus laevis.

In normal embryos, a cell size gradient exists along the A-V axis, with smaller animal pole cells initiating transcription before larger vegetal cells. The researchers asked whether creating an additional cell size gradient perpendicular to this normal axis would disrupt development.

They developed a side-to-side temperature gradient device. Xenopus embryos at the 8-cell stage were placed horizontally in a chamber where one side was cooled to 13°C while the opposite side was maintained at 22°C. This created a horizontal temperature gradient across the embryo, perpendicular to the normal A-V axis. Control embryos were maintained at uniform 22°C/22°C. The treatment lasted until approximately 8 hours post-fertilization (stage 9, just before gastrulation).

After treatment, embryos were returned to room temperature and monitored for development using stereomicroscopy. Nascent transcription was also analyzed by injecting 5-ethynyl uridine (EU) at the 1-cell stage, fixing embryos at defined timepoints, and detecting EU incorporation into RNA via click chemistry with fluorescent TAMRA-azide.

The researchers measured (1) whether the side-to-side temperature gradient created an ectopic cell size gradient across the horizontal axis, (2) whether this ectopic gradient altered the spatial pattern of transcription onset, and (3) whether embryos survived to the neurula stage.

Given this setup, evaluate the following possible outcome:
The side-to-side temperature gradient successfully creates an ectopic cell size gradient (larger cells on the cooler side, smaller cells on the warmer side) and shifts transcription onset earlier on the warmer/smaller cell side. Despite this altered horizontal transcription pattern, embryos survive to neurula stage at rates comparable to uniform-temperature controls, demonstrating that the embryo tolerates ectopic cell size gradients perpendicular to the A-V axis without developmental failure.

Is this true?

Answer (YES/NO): YES